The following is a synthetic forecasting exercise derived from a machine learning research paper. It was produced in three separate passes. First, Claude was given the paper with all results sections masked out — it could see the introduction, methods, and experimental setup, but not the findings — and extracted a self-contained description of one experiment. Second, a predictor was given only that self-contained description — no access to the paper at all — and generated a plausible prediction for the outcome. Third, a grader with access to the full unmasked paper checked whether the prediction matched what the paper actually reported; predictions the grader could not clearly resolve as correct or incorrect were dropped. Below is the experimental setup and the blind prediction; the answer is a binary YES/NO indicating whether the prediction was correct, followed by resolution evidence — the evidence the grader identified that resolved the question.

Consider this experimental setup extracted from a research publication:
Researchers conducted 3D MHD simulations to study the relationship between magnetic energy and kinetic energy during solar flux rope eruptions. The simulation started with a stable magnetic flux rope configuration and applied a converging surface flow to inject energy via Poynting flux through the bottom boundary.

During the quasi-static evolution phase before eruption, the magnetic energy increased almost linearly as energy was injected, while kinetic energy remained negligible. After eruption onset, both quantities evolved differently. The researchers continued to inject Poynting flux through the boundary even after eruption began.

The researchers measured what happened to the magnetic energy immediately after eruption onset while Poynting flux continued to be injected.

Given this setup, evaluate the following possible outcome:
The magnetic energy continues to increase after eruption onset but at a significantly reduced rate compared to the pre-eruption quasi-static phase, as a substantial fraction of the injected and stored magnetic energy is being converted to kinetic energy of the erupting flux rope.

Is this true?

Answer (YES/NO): NO